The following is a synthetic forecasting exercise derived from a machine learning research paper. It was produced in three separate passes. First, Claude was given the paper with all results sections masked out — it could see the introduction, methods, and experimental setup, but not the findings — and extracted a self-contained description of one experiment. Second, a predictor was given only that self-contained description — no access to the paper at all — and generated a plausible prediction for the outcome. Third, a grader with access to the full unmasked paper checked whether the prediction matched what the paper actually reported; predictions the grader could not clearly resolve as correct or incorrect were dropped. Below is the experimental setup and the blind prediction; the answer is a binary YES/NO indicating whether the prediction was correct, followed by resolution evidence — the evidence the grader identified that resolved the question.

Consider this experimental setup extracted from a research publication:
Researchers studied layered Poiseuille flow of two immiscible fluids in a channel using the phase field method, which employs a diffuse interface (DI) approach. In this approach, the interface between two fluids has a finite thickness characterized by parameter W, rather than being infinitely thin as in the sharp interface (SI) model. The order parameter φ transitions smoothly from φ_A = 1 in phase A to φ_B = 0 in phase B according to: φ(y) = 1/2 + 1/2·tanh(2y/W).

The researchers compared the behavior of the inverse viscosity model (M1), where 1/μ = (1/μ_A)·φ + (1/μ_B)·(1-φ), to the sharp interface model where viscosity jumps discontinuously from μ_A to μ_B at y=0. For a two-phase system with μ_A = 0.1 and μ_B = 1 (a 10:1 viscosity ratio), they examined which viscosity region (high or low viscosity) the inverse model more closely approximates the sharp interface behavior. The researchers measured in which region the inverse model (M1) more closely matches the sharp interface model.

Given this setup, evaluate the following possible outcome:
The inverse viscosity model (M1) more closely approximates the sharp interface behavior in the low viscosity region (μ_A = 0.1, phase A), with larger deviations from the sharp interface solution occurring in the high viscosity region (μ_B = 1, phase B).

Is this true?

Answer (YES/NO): YES